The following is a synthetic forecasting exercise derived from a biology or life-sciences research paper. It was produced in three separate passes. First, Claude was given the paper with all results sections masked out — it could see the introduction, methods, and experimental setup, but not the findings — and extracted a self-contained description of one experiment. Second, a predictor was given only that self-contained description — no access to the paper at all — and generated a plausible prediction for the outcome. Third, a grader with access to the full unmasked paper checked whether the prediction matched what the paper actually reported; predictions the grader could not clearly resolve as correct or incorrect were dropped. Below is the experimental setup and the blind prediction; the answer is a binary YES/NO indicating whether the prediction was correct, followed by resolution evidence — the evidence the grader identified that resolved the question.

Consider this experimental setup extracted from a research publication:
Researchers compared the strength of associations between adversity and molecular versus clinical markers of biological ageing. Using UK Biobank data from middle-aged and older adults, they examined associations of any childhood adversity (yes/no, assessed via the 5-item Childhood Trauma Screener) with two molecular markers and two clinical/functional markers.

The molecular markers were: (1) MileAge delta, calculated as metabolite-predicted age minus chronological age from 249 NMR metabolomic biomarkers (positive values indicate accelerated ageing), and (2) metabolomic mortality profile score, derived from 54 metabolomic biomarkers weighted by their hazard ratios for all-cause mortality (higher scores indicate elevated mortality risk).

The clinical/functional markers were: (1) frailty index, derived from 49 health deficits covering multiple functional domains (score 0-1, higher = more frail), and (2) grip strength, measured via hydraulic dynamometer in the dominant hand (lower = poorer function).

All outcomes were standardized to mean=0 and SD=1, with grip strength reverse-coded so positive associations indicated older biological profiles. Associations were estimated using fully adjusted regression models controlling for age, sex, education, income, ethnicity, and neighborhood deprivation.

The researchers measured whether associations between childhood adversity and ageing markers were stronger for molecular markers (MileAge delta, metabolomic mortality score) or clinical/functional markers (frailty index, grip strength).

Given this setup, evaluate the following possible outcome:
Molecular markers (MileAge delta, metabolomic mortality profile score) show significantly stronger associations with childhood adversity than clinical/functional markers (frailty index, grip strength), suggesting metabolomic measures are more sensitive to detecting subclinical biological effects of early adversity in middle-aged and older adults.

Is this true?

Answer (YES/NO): NO